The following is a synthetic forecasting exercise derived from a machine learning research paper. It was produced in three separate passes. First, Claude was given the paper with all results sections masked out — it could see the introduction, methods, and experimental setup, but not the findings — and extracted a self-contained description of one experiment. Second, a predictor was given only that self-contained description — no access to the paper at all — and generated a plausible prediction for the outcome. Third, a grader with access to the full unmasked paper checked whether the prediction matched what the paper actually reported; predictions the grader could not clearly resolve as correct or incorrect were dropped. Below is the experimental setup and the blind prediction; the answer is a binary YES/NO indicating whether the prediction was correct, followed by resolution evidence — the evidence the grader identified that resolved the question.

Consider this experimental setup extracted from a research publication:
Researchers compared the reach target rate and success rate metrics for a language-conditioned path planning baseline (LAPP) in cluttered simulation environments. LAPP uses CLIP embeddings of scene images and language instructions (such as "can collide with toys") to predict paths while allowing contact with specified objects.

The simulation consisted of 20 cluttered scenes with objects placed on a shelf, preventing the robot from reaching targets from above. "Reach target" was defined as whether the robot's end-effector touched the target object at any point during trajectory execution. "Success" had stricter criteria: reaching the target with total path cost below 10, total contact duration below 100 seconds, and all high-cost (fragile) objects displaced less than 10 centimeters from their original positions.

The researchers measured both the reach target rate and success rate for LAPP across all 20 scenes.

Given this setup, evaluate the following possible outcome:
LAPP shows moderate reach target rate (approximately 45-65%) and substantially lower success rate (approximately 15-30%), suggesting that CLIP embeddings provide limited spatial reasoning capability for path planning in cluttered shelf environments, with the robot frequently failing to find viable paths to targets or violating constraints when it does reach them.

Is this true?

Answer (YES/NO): NO